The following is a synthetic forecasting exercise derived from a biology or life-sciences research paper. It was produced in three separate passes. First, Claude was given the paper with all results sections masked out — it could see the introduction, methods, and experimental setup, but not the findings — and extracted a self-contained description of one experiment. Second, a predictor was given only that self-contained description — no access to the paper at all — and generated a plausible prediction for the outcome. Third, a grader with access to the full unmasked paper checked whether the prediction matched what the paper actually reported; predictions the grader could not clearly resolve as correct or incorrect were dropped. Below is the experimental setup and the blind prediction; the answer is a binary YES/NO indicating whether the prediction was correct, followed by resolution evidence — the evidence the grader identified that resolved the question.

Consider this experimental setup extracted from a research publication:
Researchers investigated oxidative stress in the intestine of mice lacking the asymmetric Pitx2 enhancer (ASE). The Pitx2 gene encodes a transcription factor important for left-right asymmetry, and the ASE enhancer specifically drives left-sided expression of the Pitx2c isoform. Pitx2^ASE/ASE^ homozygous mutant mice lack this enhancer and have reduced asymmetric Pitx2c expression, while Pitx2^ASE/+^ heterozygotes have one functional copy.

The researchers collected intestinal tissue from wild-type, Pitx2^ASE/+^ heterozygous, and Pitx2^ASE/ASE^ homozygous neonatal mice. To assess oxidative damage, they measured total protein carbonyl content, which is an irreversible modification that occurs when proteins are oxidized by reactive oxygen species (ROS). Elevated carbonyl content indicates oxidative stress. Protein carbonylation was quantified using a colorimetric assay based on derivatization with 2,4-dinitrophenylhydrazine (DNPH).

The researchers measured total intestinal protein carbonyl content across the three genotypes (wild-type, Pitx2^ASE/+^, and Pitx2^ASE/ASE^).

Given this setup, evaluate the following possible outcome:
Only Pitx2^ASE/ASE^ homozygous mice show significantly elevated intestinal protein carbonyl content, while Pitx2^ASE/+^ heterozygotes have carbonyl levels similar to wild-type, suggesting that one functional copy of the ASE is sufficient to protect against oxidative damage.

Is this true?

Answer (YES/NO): YES